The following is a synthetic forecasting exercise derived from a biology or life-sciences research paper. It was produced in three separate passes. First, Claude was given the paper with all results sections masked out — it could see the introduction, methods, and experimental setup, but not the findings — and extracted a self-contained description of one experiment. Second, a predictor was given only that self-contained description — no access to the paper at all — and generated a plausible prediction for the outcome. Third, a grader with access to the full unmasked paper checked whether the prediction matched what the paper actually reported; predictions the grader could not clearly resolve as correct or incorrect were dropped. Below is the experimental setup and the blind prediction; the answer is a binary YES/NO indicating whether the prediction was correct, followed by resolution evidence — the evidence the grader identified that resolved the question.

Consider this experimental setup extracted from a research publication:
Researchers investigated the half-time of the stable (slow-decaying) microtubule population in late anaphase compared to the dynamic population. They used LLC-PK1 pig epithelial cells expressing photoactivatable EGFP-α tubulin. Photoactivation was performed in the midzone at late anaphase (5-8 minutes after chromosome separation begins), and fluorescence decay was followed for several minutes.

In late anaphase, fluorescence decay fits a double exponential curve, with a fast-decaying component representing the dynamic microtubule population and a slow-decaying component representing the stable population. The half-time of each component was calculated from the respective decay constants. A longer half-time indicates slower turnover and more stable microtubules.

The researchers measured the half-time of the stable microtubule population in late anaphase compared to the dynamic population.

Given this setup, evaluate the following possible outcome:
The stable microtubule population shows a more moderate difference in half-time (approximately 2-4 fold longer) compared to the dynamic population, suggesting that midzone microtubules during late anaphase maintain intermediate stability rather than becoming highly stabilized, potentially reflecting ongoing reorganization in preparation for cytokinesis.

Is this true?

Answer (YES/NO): NO